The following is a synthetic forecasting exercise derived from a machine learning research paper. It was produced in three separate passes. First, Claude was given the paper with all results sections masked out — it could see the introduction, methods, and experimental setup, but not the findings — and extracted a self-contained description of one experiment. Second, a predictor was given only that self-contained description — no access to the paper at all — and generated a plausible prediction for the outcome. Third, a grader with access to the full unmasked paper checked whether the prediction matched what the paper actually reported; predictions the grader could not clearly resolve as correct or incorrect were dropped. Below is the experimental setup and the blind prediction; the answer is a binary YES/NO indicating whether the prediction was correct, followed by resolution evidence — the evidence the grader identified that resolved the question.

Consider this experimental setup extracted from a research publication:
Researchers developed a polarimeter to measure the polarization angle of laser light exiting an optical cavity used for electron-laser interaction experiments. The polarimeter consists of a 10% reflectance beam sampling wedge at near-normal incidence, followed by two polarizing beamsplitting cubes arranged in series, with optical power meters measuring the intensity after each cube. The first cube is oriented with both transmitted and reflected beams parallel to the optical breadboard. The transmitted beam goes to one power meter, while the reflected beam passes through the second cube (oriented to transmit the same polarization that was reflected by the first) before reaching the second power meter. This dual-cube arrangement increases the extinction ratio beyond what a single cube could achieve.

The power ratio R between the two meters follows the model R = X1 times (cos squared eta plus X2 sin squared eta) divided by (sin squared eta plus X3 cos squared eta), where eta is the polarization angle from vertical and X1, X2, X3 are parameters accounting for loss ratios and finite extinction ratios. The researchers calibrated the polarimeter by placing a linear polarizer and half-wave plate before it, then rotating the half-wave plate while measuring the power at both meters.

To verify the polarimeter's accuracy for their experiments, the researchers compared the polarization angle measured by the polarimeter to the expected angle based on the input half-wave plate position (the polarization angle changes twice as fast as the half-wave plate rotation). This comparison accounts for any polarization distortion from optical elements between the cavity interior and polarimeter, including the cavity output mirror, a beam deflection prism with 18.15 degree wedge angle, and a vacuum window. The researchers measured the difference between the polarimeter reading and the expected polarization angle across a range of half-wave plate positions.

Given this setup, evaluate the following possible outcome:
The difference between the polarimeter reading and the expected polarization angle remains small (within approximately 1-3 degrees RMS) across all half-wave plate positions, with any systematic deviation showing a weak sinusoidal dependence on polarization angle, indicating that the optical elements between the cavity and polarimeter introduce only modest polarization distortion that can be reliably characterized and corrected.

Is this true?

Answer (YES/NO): YES